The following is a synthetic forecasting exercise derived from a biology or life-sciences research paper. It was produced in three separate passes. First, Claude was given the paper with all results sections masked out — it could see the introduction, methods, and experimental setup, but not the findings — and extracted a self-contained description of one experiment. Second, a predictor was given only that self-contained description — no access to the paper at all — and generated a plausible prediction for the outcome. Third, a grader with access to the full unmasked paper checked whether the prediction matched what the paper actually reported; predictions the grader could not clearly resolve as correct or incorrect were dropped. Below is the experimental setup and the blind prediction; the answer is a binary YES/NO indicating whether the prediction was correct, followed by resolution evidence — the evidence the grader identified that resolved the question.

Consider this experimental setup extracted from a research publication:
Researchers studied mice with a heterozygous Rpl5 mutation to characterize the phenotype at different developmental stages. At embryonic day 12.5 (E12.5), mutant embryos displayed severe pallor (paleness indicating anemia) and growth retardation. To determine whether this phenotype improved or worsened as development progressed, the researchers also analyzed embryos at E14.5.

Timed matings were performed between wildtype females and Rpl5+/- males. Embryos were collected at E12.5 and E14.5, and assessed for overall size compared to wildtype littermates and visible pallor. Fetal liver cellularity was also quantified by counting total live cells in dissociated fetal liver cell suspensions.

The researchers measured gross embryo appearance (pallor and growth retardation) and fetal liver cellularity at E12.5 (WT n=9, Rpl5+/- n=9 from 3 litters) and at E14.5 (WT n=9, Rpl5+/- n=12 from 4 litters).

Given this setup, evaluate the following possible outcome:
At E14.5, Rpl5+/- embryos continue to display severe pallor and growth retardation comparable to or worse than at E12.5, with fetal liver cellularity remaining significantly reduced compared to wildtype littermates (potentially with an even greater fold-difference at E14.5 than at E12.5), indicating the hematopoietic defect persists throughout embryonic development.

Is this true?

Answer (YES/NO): NO